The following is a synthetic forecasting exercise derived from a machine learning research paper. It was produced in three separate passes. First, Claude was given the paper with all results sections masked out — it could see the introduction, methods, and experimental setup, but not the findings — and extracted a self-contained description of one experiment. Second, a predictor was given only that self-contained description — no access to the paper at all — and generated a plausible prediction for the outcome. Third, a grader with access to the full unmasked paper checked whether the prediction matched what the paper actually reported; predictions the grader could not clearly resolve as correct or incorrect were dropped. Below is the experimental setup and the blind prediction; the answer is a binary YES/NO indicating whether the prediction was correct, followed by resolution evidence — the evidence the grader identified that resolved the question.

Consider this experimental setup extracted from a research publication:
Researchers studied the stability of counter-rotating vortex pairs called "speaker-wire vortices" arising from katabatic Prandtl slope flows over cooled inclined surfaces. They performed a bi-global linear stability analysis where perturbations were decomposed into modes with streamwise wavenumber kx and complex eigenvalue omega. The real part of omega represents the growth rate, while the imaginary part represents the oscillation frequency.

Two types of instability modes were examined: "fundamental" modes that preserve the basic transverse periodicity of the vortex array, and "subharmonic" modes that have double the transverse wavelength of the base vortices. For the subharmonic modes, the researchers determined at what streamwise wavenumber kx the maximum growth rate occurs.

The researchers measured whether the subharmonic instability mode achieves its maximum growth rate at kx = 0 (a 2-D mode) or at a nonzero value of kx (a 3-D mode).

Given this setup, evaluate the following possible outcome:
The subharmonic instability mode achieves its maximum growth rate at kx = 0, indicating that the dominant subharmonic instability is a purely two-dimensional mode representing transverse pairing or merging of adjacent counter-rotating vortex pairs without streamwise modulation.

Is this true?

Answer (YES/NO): YES